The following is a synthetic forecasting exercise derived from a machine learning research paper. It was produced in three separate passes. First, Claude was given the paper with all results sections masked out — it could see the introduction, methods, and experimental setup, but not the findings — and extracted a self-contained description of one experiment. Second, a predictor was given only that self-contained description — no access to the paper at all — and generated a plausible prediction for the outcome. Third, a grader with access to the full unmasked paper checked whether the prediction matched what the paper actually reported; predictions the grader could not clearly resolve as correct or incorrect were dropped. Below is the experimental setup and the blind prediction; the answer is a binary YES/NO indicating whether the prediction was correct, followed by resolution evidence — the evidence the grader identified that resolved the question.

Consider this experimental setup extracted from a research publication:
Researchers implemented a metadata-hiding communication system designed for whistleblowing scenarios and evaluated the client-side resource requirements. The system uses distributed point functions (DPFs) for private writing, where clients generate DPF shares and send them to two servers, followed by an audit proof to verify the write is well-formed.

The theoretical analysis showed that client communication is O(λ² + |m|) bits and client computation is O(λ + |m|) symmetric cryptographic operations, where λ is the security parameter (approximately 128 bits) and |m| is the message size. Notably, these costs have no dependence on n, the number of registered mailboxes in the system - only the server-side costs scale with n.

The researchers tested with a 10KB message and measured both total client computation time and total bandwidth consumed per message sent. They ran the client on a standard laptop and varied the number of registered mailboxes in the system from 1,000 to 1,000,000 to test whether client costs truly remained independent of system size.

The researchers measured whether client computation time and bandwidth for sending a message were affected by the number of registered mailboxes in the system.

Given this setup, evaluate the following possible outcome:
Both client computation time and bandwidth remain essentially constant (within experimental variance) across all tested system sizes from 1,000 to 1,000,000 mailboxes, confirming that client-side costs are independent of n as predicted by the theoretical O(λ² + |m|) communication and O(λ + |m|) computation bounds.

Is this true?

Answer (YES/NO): YES